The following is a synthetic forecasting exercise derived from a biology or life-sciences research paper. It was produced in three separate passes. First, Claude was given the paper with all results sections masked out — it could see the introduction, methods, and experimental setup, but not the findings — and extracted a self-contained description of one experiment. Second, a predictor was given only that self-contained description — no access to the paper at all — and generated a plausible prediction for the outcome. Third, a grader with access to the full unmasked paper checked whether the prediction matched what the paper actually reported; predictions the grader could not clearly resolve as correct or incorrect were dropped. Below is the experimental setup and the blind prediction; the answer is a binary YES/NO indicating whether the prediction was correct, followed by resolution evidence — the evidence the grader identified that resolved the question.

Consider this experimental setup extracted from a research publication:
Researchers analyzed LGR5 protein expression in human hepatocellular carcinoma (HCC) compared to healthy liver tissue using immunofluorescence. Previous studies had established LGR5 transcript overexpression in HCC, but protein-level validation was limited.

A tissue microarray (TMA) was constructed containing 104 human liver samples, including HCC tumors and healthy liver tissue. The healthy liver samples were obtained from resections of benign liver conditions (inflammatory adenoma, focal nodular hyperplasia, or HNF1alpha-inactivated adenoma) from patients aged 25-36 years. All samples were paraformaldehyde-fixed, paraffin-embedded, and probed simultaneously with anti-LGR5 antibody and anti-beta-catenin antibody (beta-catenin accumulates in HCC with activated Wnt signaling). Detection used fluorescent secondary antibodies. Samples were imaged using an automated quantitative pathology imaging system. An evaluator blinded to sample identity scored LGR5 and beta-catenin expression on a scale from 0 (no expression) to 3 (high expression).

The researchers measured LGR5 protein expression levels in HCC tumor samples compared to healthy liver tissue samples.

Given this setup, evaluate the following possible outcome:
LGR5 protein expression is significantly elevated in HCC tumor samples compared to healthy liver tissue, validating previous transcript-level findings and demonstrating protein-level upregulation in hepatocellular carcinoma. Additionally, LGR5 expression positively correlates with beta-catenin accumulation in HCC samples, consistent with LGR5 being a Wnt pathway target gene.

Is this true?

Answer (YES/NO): NO